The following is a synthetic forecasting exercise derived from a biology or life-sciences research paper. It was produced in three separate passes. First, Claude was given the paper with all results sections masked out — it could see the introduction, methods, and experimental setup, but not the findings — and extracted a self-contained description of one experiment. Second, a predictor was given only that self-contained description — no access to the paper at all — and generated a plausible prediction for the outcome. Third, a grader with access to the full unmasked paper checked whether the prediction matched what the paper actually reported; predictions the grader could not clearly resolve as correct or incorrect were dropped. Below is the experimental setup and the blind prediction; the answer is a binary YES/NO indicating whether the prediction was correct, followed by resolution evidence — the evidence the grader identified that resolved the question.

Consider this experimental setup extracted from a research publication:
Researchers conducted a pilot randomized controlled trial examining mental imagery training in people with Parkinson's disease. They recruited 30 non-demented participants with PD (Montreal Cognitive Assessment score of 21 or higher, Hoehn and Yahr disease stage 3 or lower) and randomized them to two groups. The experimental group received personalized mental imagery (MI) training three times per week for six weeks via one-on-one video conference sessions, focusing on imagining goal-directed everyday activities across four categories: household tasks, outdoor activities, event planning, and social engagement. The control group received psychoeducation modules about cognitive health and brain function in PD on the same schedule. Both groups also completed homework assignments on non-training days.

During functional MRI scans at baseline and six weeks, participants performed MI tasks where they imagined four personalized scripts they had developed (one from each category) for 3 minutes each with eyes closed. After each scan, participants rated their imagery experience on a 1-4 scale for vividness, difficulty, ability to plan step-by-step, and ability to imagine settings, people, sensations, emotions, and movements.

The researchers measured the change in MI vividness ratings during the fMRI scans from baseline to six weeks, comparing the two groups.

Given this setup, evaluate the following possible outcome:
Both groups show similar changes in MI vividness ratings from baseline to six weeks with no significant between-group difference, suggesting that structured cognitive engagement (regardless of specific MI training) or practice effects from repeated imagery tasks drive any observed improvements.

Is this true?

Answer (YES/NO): NO